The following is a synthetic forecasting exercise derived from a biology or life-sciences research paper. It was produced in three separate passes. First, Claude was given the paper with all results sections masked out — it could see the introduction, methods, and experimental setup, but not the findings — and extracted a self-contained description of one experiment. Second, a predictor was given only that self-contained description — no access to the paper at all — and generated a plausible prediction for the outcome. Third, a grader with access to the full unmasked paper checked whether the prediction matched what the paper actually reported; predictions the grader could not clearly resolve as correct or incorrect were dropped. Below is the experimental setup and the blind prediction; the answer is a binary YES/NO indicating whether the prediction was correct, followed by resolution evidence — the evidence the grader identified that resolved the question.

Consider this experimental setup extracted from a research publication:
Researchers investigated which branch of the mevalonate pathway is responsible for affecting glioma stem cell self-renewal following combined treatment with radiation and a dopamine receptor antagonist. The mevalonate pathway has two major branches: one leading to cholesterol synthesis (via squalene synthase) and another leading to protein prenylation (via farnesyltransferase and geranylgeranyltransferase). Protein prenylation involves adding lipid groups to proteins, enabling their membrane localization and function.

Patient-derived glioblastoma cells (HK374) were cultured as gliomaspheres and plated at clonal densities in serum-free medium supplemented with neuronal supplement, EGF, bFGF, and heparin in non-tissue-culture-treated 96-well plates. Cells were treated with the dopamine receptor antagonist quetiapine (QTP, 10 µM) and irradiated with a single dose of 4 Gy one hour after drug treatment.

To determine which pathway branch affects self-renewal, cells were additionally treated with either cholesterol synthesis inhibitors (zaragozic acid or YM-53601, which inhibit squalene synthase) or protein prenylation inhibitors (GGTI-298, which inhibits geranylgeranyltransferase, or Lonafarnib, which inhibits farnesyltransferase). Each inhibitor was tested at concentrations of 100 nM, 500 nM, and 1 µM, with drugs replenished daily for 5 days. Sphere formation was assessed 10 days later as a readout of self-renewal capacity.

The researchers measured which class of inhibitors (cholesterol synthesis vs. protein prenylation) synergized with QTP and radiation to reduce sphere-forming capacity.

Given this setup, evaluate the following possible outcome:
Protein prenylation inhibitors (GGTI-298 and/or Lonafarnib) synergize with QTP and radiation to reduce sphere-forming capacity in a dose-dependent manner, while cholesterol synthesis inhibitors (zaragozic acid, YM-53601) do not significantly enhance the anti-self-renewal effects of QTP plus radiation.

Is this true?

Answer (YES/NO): NO